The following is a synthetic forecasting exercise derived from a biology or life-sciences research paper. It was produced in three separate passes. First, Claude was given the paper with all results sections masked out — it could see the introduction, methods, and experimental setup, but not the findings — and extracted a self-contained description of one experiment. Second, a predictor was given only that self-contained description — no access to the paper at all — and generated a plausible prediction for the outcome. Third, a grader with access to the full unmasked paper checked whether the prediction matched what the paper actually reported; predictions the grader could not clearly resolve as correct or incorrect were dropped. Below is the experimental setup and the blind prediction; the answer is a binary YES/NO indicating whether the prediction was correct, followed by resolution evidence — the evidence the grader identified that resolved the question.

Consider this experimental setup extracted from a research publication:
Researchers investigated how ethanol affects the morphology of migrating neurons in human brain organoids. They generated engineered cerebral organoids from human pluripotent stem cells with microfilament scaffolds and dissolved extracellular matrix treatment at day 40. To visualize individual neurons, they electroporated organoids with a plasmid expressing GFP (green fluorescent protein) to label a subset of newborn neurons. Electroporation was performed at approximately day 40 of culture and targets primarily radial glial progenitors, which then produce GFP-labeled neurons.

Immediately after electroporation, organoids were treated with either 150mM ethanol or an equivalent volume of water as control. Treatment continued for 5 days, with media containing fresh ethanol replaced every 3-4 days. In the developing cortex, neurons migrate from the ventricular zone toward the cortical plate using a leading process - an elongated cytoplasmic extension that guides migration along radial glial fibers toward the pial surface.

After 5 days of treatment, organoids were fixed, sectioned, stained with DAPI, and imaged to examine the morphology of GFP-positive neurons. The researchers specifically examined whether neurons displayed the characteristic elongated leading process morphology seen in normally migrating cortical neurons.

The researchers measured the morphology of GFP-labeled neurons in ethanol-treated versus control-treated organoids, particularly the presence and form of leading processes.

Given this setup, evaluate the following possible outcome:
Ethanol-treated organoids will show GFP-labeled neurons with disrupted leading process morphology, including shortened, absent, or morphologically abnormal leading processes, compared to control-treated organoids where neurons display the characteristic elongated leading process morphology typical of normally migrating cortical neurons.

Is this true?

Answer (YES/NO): YES